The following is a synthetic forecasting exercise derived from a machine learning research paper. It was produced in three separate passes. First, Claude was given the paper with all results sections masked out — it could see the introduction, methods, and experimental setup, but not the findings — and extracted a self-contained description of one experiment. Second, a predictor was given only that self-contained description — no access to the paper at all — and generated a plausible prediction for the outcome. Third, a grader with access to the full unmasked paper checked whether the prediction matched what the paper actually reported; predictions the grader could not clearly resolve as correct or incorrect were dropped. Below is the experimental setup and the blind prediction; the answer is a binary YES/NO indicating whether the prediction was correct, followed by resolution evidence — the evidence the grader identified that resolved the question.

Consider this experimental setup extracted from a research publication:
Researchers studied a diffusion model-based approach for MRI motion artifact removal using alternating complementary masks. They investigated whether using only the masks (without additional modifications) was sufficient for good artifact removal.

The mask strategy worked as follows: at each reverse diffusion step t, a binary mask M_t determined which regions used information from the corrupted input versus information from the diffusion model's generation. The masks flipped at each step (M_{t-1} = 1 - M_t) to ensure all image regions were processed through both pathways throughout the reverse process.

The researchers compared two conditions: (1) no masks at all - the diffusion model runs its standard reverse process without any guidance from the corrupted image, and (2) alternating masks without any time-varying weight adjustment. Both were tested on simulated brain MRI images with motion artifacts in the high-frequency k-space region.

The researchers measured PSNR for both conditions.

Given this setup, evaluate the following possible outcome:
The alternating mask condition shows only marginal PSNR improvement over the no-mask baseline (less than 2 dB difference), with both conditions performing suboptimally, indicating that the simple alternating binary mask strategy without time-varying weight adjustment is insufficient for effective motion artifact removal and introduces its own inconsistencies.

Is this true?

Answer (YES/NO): NO